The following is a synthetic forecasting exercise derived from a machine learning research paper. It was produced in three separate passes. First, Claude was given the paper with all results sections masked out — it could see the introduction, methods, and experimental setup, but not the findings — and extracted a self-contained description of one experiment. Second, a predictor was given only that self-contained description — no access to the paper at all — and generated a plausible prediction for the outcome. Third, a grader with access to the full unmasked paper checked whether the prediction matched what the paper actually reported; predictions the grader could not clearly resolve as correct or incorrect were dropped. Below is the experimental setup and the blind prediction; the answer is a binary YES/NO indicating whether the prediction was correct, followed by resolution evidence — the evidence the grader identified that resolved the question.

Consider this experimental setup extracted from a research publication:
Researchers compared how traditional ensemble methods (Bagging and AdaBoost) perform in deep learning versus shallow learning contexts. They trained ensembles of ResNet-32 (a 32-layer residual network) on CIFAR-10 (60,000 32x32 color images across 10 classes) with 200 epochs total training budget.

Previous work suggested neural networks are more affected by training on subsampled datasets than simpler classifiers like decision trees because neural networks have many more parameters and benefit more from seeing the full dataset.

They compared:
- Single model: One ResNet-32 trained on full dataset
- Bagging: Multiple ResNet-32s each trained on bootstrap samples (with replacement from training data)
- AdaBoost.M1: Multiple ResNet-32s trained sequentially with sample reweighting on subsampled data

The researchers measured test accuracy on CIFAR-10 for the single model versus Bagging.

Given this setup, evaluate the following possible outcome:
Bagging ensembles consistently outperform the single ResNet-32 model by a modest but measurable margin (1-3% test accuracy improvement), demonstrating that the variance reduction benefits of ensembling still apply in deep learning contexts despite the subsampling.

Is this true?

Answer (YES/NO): NO